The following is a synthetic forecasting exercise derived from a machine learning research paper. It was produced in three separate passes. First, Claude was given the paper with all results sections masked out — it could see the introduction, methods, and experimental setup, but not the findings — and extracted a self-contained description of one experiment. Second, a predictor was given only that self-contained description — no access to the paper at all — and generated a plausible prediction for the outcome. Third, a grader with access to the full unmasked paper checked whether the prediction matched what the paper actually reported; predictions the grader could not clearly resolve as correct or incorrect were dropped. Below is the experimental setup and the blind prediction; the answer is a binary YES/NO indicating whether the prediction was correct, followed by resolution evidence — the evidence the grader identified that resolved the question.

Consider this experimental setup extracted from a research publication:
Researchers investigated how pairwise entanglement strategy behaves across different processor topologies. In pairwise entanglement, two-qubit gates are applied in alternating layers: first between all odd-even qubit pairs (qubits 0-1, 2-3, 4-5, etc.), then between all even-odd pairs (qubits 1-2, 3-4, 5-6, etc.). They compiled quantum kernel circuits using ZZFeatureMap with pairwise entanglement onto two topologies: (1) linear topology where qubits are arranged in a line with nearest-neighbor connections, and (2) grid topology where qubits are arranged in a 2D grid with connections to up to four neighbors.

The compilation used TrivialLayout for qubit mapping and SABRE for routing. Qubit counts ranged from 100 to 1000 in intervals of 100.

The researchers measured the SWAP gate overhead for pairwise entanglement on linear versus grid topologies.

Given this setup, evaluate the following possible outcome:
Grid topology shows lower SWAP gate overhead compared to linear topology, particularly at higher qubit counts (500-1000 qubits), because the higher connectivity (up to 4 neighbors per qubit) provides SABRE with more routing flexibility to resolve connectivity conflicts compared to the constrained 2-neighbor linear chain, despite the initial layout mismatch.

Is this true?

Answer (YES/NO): NO